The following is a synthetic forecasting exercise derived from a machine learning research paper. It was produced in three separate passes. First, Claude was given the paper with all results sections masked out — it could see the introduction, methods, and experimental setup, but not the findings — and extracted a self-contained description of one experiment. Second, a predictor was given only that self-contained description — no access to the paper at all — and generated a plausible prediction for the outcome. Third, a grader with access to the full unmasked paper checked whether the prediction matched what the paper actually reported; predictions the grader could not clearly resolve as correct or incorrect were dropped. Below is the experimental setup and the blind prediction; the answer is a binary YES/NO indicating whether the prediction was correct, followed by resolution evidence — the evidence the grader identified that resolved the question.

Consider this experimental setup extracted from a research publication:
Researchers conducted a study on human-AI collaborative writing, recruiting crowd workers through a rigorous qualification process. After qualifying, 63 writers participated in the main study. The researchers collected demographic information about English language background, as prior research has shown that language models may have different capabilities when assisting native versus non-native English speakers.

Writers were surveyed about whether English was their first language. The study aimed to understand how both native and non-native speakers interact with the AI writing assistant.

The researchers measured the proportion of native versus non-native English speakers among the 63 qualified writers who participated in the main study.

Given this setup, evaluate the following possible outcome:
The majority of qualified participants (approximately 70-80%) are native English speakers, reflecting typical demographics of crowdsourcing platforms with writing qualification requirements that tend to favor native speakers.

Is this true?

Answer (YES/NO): NO